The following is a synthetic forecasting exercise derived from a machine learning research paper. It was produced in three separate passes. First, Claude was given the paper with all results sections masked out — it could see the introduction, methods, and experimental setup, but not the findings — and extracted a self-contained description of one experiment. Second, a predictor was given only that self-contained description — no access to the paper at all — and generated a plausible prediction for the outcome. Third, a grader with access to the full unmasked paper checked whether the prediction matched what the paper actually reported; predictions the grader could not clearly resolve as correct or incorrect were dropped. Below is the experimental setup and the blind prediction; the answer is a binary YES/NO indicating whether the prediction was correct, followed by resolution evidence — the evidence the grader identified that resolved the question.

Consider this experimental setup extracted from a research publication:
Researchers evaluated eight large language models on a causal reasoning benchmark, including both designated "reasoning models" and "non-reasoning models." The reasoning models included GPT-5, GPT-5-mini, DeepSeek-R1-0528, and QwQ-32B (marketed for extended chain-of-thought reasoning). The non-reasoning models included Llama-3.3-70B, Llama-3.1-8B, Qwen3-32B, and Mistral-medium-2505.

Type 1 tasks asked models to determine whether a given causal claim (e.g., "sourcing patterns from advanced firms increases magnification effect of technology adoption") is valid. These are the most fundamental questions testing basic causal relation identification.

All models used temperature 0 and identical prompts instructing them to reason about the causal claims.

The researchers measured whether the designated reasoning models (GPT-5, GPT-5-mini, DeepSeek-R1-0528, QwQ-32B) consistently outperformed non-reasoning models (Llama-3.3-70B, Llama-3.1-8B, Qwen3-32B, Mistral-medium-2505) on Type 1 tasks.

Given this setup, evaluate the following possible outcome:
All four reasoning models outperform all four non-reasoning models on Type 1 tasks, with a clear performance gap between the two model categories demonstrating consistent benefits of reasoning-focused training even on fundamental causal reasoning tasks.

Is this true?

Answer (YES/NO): NO